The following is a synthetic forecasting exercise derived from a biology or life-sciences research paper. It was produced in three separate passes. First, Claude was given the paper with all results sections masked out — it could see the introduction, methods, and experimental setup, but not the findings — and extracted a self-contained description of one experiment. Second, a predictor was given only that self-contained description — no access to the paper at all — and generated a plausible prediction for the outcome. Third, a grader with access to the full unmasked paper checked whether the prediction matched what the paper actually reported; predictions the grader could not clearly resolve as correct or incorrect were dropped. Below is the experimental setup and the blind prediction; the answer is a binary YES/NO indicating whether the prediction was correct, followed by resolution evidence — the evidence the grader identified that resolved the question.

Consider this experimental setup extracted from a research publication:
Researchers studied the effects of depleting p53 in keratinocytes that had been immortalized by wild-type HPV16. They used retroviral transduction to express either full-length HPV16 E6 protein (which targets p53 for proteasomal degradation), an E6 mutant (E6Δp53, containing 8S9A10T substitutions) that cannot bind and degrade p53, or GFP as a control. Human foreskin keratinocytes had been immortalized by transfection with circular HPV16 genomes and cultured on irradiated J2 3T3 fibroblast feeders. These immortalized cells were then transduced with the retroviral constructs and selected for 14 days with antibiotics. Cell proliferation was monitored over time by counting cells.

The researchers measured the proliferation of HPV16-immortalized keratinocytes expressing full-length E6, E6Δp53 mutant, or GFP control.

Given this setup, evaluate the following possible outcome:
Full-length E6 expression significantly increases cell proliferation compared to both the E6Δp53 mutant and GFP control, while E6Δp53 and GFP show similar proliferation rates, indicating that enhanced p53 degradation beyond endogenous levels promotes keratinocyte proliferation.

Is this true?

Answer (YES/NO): NO